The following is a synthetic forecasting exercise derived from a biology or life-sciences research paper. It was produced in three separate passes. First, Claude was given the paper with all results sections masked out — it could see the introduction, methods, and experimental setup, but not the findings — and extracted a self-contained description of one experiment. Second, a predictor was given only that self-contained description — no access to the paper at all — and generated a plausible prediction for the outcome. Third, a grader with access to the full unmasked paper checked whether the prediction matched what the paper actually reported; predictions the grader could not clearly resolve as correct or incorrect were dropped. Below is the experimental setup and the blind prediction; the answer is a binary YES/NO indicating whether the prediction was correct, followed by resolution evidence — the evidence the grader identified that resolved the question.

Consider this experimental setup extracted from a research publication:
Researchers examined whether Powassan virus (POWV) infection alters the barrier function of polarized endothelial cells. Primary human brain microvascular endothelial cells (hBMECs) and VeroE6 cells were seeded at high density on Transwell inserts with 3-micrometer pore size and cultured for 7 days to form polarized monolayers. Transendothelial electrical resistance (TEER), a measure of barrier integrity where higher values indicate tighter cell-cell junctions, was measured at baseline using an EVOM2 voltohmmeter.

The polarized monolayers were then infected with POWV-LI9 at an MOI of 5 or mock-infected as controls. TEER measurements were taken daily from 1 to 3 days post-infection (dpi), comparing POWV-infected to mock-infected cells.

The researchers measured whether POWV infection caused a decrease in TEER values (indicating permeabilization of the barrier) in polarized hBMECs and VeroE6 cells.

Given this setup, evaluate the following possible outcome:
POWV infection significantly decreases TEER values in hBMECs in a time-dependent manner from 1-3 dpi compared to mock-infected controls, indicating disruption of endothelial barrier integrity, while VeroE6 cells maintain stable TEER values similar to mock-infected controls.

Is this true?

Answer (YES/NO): NO